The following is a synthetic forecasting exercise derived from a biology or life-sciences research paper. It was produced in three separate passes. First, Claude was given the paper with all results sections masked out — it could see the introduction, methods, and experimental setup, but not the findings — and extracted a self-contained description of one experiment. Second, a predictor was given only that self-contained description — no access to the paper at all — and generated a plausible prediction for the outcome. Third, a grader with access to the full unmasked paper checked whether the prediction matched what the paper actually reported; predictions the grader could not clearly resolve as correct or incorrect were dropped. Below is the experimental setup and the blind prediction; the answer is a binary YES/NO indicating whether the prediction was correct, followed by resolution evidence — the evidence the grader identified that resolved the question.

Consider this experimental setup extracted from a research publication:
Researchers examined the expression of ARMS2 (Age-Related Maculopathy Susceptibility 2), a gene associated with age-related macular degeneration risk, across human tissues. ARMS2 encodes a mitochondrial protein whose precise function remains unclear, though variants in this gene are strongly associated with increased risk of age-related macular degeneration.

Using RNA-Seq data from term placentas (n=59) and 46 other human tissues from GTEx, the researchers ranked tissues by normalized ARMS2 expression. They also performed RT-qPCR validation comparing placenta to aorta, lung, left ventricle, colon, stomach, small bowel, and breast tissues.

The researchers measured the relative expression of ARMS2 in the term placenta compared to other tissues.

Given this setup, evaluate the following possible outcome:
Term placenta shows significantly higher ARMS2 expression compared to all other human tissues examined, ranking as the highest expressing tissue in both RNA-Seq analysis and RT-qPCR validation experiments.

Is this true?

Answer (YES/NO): YES